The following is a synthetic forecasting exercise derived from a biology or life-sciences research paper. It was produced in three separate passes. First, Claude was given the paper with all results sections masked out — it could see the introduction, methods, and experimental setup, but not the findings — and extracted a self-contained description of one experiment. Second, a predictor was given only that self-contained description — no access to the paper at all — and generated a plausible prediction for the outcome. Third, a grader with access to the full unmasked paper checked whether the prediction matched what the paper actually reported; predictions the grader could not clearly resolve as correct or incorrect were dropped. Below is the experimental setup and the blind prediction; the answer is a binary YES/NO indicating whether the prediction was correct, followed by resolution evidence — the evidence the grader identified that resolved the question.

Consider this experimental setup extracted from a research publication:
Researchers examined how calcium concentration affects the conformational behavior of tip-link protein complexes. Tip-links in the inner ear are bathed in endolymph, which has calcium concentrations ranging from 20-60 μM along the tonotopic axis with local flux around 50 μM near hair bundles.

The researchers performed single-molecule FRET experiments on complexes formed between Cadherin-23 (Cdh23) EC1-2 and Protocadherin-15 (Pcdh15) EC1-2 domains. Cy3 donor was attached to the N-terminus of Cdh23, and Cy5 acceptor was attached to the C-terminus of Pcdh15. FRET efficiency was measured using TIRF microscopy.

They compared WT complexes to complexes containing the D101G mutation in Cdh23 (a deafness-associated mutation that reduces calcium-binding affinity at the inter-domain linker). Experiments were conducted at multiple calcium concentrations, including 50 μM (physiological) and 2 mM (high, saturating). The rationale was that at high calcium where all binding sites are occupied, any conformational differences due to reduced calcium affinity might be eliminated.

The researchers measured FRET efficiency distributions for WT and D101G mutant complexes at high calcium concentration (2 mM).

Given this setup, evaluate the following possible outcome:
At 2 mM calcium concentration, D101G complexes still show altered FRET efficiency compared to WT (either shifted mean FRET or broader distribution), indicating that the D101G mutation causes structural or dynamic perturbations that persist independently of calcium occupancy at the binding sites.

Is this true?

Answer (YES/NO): NO